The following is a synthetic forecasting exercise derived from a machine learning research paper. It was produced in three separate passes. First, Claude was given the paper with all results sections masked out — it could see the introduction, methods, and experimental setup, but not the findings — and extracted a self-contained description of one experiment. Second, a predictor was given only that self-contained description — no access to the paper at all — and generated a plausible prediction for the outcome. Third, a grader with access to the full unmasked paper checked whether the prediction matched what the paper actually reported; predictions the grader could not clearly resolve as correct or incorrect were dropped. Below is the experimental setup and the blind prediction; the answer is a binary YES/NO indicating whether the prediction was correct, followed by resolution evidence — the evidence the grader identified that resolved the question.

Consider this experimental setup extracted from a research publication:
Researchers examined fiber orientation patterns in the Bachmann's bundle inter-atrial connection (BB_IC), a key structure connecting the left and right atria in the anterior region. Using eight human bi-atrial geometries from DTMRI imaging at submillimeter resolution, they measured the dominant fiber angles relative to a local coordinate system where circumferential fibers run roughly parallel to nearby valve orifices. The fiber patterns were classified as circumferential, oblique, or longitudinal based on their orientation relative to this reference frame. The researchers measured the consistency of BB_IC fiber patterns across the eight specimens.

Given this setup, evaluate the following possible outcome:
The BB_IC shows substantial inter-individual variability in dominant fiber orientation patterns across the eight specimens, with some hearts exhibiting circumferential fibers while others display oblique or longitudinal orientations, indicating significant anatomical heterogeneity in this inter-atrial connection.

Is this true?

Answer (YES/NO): YES